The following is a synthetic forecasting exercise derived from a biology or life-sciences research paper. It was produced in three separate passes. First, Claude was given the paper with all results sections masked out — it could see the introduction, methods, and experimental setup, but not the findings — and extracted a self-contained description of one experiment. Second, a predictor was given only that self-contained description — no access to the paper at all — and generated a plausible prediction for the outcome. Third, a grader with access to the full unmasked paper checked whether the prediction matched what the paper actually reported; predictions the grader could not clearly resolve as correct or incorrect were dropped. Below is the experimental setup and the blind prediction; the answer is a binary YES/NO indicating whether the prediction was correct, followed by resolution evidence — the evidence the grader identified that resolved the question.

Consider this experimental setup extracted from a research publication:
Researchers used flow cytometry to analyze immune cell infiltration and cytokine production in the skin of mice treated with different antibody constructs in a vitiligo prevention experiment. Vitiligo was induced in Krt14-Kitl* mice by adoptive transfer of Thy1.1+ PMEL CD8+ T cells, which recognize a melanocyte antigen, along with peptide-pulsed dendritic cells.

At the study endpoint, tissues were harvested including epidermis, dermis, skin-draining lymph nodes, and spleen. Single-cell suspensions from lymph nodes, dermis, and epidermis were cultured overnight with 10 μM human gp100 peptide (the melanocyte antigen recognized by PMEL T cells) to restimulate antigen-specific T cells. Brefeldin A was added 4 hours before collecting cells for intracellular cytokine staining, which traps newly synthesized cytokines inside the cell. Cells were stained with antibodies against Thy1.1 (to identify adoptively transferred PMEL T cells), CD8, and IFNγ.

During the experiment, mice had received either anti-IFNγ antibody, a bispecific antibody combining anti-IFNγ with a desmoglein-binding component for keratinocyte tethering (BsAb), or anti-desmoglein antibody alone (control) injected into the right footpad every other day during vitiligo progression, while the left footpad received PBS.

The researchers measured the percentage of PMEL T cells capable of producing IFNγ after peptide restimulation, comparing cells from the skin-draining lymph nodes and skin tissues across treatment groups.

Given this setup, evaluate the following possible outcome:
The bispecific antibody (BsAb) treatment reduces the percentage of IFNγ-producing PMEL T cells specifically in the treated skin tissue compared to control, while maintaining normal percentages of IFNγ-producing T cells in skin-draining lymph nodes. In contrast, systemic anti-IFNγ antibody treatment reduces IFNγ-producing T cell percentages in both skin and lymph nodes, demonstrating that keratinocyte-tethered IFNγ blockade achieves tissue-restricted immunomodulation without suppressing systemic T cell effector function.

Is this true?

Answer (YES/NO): NO